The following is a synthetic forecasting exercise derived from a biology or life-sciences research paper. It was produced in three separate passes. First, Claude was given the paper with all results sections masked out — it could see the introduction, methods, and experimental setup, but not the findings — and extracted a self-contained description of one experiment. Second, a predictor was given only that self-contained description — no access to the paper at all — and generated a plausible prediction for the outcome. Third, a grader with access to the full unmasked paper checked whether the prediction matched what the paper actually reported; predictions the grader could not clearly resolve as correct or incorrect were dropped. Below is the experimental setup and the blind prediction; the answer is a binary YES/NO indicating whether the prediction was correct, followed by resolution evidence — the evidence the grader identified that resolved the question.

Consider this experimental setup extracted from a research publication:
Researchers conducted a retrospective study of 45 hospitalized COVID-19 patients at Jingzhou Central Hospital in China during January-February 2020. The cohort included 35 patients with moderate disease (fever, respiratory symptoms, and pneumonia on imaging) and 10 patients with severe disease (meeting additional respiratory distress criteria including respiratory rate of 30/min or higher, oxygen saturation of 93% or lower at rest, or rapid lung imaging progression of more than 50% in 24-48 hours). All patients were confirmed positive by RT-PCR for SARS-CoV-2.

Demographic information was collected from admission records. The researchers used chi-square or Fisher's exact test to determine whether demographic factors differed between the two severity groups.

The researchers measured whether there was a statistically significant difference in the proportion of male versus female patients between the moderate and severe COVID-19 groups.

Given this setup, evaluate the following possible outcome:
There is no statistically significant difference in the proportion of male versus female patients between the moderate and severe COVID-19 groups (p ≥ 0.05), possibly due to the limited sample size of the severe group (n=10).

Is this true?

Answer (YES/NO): YES